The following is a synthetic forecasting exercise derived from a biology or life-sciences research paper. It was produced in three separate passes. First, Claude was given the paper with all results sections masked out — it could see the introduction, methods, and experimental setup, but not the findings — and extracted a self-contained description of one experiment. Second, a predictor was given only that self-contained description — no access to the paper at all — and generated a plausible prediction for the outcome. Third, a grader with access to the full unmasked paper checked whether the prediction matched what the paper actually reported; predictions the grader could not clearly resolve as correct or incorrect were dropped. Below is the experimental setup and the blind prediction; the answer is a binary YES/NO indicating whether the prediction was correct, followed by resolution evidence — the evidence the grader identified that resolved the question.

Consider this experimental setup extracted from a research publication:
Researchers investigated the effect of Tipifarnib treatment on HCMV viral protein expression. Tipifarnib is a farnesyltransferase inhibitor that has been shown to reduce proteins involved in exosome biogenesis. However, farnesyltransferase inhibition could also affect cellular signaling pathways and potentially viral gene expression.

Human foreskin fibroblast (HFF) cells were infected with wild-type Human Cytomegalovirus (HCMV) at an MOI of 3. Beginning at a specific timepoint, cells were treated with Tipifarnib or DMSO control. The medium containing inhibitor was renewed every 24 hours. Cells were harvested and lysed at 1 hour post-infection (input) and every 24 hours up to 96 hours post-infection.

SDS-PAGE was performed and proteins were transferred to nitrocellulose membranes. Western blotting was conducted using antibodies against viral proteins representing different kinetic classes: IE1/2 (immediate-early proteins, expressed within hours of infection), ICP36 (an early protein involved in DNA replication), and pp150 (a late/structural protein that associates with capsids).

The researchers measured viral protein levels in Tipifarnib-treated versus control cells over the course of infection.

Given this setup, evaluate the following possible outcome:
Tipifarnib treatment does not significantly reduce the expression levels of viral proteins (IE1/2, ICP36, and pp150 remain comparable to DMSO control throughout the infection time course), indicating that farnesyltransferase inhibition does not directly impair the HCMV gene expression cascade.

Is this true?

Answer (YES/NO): NO